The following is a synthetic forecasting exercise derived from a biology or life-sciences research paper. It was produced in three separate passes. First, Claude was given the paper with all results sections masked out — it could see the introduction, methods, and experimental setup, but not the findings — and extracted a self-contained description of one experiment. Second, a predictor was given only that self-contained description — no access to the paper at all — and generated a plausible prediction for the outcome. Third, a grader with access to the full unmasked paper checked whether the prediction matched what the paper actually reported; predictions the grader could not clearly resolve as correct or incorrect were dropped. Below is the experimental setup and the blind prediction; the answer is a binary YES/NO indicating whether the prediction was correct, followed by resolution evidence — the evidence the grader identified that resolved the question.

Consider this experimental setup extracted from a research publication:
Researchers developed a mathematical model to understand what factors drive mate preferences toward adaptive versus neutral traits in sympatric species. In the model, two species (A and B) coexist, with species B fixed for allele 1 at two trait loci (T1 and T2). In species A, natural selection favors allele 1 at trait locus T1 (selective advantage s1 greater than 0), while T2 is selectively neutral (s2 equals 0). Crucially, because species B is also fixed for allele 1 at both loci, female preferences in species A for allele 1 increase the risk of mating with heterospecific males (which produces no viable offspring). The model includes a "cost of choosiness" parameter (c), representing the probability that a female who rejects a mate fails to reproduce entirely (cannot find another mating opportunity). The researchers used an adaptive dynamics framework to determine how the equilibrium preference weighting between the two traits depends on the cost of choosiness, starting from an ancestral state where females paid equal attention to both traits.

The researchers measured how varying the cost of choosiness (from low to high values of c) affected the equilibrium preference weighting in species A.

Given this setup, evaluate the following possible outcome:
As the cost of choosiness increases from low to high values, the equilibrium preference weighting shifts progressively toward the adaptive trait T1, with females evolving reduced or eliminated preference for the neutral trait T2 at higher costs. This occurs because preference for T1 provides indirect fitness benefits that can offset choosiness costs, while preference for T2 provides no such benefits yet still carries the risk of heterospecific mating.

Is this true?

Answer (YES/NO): NO